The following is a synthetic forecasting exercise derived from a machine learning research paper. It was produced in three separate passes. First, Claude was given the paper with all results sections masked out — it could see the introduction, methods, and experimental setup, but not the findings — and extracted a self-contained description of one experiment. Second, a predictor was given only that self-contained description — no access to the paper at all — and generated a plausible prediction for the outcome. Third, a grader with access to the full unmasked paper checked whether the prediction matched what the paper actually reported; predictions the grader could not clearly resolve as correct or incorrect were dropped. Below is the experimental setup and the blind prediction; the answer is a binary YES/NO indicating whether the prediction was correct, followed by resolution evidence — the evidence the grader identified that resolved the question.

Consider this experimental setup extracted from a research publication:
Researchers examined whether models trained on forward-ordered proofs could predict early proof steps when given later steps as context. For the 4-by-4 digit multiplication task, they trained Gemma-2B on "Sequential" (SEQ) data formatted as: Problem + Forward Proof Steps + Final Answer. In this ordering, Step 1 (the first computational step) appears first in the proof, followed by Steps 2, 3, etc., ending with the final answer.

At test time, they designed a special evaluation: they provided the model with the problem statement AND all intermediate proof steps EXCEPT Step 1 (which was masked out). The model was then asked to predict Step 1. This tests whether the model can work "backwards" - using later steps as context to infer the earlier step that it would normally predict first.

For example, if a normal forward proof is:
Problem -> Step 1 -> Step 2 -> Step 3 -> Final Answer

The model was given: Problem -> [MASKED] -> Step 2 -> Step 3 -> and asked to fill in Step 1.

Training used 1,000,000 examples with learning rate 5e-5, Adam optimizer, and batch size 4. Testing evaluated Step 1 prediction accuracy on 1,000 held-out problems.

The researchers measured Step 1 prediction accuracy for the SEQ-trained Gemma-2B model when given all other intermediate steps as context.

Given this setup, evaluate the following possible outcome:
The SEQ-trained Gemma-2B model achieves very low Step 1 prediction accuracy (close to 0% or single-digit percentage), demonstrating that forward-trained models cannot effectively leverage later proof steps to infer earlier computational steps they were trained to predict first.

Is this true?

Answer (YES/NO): YES